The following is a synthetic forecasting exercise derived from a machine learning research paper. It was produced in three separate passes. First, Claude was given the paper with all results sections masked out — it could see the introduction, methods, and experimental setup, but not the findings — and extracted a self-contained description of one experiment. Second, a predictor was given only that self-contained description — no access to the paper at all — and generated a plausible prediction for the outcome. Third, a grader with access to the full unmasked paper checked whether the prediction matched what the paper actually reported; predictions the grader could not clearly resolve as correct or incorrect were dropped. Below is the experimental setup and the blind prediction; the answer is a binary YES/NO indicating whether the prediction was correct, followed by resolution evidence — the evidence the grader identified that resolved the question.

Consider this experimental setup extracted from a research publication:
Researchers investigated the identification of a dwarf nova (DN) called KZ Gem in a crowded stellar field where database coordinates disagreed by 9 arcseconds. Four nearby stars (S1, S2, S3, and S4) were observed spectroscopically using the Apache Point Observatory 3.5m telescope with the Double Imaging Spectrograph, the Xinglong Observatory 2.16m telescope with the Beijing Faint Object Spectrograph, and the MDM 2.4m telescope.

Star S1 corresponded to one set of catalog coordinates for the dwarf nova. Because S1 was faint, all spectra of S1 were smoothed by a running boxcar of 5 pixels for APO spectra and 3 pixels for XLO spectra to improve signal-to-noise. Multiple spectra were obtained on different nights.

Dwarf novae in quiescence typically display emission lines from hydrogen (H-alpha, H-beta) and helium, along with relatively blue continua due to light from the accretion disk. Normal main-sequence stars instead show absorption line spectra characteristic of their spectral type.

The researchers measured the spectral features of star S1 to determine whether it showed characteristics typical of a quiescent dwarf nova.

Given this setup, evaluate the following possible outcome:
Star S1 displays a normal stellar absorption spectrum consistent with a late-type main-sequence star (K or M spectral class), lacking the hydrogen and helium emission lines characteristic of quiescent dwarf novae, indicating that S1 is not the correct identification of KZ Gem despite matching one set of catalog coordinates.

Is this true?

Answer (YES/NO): NO